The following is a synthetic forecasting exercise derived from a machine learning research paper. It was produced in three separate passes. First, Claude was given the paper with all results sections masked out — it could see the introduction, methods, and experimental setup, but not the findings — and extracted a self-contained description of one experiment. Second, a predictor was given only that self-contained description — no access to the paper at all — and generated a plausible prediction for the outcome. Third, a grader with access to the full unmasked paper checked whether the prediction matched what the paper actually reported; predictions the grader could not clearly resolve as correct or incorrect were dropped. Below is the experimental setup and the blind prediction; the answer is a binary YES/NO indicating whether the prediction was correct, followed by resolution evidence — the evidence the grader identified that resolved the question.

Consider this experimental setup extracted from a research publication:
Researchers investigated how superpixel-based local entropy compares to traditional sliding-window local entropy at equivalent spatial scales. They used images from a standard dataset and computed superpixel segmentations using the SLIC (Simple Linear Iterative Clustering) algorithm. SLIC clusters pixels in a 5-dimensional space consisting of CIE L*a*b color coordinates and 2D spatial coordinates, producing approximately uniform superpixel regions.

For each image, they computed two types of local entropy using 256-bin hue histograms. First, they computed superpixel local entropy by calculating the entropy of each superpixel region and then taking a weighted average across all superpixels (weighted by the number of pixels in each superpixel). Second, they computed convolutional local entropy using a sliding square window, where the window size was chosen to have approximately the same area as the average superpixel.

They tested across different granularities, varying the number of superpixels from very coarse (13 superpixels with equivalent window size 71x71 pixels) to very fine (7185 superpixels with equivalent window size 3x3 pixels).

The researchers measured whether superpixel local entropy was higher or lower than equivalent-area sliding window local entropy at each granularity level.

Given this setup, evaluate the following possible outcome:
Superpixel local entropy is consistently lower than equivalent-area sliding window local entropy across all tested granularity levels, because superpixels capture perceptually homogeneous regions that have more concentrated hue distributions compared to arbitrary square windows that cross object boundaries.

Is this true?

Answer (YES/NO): YES